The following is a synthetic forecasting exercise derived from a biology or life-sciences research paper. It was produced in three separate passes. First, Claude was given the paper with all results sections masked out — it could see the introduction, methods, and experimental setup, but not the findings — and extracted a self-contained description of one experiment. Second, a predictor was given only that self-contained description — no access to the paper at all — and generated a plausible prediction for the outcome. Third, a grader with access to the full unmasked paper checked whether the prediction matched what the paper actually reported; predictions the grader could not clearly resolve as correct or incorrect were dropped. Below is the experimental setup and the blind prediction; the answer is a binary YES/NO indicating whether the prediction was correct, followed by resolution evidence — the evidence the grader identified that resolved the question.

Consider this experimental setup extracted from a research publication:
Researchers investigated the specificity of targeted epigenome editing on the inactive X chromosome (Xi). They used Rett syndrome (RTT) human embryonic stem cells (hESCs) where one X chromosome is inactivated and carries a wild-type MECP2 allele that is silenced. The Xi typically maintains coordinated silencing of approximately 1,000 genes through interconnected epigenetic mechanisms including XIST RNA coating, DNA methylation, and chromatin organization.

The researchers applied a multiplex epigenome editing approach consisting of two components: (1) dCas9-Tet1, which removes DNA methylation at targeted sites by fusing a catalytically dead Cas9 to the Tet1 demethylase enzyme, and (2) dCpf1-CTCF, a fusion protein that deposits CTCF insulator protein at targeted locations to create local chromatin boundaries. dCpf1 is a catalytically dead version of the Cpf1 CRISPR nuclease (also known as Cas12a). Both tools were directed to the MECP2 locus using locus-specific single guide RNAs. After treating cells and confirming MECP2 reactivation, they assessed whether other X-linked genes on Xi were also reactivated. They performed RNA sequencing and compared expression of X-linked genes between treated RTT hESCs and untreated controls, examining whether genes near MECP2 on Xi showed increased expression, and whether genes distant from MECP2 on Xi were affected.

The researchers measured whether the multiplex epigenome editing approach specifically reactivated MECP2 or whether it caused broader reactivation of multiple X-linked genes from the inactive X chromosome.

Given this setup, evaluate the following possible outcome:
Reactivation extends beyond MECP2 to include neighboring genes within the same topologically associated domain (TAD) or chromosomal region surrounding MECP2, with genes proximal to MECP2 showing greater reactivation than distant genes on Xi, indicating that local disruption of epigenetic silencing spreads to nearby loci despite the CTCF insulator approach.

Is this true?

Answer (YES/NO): NO